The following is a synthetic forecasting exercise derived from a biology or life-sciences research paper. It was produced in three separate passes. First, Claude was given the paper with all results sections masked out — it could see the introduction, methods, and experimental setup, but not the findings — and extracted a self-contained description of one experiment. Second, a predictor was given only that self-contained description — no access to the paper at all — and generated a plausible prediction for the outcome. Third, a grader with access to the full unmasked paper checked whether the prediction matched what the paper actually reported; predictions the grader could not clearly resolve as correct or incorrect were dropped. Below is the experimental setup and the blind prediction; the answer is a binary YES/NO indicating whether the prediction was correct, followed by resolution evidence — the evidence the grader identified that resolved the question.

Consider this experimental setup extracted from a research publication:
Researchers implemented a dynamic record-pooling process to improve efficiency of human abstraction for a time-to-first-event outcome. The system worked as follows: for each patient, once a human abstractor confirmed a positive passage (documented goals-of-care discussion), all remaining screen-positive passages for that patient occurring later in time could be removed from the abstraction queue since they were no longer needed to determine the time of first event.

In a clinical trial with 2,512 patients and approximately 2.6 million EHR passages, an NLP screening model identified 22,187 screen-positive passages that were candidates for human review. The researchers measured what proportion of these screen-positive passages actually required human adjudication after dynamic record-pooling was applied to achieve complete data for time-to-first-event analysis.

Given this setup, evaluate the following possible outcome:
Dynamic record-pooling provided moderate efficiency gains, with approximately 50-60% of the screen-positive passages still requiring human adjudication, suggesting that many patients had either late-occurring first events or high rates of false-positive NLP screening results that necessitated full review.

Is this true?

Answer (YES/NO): NO